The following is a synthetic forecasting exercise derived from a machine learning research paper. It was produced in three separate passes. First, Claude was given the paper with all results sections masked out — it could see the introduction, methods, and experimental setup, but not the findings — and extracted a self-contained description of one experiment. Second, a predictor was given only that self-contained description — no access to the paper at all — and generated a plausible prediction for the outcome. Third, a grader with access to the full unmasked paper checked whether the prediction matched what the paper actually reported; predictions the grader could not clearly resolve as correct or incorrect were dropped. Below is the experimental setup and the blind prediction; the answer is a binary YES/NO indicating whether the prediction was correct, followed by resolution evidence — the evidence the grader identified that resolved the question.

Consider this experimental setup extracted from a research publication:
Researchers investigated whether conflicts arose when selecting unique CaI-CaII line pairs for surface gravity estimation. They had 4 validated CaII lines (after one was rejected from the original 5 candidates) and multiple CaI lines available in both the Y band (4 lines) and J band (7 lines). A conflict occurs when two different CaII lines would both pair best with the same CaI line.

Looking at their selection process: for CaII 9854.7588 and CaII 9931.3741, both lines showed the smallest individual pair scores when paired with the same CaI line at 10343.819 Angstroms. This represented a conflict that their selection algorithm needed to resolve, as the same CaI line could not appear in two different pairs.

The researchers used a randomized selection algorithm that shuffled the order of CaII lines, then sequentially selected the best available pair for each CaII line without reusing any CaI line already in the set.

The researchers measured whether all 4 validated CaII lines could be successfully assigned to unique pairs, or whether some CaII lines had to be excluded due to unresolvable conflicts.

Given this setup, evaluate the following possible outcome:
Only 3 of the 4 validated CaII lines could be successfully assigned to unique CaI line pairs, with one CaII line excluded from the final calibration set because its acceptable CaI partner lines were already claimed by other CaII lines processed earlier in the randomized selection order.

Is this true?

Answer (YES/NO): NO